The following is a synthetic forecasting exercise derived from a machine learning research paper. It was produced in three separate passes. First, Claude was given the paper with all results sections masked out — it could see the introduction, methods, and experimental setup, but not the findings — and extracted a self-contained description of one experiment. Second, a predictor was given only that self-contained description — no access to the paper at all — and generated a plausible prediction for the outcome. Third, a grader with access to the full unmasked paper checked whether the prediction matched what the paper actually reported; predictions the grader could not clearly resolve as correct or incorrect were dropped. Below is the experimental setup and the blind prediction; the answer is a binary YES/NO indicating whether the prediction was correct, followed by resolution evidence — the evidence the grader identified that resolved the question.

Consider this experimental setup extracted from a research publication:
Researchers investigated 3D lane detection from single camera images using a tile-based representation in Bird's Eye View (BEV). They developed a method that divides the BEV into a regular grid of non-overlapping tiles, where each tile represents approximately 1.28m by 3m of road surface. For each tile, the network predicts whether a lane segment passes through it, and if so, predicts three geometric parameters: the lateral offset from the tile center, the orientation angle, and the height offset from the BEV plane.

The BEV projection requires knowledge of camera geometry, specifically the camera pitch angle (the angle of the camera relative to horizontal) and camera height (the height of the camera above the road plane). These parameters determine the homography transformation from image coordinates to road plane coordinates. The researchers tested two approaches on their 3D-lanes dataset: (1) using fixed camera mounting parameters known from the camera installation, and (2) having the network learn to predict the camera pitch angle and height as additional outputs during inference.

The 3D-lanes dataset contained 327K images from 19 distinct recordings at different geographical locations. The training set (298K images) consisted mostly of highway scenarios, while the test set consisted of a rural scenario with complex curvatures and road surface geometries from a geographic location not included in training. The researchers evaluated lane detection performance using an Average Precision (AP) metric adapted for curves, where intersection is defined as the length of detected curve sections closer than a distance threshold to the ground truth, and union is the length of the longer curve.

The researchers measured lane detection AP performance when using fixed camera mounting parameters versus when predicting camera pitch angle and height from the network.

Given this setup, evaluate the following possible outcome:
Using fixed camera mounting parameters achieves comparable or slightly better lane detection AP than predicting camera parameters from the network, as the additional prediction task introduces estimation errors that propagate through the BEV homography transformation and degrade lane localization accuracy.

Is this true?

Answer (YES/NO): YES